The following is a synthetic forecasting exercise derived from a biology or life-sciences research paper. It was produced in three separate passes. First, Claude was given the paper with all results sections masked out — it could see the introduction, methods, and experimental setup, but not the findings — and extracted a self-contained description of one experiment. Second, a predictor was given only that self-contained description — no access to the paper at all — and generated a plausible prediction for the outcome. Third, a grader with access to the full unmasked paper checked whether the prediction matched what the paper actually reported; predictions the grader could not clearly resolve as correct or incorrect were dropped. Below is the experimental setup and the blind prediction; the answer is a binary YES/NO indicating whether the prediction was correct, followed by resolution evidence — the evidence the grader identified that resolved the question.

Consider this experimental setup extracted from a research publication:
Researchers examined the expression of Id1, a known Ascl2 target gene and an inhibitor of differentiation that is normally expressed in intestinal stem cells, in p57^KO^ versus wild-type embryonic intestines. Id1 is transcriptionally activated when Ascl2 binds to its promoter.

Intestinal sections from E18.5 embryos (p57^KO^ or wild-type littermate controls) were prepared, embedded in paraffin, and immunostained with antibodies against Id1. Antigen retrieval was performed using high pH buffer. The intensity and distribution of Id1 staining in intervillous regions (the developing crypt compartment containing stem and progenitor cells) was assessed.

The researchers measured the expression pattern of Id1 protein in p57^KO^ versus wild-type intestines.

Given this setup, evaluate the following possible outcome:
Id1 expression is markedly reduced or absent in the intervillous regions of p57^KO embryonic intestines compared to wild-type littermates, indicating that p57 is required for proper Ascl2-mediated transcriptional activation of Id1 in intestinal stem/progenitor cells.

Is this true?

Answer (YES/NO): NO